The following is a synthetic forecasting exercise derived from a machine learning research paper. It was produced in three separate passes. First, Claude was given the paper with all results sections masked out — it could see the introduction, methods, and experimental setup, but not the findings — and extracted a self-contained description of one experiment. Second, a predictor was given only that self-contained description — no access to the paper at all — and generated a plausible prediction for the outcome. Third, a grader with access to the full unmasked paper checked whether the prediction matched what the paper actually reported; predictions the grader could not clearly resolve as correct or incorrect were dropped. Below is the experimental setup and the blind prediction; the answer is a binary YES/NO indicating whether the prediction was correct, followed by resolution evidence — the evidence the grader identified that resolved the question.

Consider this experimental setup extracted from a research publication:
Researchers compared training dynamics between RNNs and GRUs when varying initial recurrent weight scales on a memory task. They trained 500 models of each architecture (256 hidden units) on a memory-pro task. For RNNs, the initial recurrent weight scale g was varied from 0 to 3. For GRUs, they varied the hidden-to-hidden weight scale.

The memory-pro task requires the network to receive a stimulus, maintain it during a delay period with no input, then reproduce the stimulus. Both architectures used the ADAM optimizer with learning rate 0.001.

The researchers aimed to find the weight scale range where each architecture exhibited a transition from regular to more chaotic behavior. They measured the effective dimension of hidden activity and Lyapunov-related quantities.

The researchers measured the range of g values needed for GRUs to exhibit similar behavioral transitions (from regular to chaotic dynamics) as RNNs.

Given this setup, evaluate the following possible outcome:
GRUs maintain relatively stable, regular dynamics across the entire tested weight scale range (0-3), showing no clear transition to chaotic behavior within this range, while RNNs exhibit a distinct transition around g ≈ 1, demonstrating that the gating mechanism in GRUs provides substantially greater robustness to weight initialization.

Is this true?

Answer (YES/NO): NO